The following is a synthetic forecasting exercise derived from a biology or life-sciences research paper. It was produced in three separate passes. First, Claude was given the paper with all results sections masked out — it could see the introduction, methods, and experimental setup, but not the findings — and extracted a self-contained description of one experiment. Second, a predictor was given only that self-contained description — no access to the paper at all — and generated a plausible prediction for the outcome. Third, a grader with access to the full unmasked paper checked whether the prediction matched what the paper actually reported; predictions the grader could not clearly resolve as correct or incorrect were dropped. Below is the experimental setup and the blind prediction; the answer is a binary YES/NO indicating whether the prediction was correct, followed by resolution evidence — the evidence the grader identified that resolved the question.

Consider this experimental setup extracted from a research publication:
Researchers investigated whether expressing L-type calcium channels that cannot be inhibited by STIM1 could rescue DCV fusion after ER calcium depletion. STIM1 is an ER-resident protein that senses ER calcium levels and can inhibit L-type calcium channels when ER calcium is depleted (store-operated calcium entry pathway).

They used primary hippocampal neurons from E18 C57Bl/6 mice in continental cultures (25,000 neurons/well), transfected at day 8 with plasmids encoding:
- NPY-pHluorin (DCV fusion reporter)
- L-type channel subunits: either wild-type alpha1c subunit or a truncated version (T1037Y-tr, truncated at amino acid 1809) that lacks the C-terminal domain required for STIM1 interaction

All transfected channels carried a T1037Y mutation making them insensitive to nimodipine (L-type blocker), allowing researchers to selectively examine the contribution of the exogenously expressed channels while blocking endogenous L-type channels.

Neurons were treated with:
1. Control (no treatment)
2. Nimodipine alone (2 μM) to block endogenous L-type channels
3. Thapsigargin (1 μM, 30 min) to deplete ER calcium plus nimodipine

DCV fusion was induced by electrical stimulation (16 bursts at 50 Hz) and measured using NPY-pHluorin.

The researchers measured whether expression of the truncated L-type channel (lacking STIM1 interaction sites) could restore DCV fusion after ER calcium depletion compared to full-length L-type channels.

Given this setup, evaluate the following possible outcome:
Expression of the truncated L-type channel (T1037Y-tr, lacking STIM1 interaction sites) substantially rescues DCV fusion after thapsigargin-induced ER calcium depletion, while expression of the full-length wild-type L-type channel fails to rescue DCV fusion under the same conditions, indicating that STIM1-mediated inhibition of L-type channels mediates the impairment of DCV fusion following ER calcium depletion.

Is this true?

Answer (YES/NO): YES